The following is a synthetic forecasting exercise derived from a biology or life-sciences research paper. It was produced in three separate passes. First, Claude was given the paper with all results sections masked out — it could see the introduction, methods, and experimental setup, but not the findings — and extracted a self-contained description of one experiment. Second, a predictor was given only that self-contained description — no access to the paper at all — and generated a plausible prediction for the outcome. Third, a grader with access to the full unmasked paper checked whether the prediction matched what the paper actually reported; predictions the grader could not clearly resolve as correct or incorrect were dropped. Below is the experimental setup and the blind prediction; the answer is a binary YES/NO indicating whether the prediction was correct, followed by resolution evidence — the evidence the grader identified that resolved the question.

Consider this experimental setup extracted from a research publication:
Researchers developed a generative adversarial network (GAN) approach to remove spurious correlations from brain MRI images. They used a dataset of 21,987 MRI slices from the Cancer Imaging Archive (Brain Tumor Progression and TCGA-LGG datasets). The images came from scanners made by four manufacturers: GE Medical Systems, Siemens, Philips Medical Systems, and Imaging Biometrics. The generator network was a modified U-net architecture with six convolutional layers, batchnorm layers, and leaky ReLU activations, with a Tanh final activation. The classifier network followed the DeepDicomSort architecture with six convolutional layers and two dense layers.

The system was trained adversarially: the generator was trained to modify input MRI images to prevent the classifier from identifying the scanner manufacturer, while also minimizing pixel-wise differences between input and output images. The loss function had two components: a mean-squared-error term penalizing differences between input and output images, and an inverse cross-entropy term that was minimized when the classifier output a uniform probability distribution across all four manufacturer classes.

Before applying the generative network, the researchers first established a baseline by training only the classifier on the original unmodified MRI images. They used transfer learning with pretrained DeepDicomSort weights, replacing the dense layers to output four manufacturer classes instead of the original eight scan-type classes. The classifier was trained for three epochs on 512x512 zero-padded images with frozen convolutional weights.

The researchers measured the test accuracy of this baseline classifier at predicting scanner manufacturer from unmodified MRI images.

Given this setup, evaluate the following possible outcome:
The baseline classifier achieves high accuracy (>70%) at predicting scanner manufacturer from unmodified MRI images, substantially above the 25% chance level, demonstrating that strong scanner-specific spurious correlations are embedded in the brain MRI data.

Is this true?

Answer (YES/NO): YES